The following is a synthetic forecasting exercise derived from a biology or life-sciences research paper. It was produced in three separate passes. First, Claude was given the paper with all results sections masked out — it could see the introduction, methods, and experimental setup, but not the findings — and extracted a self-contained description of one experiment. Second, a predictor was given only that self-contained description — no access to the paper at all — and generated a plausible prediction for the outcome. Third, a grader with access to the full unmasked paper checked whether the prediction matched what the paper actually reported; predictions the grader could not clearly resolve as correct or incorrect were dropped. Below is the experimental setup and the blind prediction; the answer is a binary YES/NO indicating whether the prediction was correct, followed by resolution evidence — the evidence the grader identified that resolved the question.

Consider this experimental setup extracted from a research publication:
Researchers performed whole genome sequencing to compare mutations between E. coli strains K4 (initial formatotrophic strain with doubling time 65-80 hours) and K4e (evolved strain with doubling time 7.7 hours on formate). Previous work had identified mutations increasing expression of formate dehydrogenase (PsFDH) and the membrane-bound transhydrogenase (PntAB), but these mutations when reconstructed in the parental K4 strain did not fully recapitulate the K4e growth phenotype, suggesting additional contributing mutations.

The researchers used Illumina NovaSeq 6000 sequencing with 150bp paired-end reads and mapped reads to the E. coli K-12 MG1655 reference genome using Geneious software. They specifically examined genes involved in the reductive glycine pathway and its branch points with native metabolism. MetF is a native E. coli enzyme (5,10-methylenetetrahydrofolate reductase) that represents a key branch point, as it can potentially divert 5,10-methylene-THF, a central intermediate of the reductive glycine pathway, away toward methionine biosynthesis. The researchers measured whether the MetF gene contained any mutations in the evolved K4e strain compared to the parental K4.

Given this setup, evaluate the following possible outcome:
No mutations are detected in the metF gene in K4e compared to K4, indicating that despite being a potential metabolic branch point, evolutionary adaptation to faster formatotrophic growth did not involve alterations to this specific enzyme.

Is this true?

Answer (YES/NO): NO